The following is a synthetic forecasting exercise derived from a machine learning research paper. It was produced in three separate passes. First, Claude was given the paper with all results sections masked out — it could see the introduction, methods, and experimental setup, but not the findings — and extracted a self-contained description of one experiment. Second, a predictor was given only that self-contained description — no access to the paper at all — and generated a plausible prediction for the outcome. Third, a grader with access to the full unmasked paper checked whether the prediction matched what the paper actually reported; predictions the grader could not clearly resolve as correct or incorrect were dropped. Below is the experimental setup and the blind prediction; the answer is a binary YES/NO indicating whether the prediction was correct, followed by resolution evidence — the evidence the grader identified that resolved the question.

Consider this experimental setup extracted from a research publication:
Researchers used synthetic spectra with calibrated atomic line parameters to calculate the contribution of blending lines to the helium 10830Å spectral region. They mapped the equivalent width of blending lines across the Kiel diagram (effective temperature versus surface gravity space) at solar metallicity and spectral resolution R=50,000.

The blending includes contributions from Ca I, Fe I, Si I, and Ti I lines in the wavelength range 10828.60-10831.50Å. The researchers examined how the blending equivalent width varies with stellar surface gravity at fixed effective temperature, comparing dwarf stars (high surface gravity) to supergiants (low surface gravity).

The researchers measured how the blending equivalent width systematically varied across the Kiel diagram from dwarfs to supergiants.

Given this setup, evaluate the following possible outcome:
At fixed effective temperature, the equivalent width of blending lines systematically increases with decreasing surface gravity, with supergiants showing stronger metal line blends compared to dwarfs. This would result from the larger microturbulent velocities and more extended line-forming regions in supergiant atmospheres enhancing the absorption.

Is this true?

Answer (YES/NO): YES